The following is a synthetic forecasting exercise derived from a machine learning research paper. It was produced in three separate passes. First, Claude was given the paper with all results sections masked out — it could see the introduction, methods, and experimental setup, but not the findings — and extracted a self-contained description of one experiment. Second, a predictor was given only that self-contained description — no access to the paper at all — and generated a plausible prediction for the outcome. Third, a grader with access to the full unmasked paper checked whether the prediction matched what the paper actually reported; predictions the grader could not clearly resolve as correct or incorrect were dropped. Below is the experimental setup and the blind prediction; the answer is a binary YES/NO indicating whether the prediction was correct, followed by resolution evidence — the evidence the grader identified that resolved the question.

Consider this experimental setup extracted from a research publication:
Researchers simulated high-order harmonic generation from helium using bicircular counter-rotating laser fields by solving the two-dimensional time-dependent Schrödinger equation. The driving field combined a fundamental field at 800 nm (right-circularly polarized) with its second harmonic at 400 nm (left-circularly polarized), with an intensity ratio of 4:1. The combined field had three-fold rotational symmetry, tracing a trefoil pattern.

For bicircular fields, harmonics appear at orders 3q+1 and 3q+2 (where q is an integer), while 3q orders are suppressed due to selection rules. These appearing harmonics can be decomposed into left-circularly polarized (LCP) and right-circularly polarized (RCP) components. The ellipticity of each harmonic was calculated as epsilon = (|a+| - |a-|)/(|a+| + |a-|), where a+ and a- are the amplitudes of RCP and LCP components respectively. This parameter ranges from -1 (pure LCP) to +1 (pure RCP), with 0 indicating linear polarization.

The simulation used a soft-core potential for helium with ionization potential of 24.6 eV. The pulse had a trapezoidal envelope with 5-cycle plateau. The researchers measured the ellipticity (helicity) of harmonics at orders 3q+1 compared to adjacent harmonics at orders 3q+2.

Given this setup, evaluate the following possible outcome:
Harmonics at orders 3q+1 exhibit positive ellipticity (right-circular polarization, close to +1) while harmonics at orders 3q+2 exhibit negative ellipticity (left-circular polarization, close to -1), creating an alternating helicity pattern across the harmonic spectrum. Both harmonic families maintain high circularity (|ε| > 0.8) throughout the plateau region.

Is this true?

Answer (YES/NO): NO